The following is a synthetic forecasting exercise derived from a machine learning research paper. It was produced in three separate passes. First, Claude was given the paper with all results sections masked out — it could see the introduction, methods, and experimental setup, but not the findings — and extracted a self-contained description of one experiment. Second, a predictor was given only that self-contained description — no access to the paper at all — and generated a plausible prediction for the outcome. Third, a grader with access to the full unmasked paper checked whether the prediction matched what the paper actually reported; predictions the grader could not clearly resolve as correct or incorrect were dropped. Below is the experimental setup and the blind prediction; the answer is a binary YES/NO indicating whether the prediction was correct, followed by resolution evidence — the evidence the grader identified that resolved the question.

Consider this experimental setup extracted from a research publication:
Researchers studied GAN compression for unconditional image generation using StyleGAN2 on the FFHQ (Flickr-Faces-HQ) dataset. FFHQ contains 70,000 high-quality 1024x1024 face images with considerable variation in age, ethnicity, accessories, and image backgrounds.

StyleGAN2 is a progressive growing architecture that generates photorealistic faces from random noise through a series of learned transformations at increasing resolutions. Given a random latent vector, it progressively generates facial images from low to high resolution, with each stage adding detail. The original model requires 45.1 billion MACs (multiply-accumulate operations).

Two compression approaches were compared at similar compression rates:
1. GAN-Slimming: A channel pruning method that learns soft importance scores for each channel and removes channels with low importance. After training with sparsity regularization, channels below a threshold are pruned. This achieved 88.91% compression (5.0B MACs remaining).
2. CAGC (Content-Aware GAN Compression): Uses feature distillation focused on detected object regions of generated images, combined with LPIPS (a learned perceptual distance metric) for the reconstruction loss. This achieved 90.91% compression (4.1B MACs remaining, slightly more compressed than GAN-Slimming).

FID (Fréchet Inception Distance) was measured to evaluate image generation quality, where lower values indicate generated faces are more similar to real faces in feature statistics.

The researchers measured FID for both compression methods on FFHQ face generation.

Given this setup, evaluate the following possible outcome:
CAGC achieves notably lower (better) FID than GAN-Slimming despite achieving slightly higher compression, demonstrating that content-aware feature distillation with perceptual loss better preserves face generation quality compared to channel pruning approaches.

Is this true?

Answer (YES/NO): YES